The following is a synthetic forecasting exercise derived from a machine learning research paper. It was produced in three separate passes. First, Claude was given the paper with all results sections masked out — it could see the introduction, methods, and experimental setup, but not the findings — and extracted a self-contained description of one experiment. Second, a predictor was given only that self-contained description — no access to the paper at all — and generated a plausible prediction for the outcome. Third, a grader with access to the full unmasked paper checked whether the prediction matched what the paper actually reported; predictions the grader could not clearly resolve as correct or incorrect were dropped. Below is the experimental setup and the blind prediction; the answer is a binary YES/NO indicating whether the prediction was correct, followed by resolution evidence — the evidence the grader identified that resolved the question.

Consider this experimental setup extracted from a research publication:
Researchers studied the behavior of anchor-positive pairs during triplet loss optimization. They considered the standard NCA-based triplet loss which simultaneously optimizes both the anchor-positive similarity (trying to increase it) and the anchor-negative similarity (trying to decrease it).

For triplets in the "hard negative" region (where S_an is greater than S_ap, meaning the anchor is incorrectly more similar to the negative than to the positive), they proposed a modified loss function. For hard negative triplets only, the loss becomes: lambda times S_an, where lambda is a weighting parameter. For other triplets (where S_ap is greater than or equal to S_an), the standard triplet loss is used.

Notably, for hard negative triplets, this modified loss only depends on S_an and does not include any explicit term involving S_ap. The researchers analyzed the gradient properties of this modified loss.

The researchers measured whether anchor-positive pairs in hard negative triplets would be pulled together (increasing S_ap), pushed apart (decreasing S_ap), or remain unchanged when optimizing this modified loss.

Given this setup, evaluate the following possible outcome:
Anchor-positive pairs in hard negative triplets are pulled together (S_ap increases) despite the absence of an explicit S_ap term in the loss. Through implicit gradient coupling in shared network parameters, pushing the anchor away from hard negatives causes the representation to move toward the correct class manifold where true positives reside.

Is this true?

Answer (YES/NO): NO